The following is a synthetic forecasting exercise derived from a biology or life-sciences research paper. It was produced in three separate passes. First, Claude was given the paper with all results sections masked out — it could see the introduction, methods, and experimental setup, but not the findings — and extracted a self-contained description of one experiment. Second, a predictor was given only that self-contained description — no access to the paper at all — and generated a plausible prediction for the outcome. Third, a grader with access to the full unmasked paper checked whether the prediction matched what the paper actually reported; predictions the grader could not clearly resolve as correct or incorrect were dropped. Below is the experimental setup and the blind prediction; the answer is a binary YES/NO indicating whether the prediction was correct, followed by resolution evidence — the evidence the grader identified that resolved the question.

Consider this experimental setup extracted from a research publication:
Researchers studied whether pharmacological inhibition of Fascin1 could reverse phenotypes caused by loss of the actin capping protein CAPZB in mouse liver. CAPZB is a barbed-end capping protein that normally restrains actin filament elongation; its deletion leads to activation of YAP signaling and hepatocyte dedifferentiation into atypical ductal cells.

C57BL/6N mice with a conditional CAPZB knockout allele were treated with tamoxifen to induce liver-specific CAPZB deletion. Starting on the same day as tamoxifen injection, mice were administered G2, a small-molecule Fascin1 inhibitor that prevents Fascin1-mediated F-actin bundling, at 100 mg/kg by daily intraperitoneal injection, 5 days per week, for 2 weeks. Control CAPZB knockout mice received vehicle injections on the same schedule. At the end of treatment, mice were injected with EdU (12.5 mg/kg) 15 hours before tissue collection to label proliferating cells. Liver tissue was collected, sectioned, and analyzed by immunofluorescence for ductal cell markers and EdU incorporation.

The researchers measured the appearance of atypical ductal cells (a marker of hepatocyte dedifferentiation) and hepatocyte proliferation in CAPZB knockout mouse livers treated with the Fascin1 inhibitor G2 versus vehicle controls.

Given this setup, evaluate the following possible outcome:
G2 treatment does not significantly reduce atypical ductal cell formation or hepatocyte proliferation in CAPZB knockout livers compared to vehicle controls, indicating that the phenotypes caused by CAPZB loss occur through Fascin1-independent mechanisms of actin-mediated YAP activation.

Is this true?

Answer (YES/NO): NO